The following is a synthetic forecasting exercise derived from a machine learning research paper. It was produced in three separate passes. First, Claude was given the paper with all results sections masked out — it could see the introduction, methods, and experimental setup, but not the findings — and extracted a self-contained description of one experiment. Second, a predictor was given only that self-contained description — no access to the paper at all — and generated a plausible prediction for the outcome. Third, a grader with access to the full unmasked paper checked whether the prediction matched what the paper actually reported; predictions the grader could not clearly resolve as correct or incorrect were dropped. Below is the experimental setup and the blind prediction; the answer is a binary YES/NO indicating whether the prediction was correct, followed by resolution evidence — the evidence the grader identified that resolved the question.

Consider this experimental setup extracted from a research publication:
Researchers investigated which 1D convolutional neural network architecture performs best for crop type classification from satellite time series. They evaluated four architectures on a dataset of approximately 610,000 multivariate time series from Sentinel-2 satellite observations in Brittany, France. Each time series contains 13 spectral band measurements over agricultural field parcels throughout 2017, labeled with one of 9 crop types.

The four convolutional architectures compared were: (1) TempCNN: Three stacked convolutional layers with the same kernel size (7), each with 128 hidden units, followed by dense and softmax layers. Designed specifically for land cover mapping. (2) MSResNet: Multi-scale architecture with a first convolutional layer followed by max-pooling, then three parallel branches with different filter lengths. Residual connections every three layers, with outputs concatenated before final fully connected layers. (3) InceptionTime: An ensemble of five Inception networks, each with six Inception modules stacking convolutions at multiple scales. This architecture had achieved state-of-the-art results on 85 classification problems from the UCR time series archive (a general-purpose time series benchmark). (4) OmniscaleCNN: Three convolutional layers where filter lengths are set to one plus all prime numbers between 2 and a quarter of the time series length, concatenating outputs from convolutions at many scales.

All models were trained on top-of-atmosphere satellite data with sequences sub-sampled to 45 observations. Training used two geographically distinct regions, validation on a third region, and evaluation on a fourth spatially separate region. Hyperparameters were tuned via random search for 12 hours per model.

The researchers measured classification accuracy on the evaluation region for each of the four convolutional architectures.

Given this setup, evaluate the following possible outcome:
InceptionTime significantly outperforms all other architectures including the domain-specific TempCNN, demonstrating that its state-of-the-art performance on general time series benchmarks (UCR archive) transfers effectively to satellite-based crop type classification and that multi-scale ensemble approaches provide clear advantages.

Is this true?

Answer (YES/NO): NO